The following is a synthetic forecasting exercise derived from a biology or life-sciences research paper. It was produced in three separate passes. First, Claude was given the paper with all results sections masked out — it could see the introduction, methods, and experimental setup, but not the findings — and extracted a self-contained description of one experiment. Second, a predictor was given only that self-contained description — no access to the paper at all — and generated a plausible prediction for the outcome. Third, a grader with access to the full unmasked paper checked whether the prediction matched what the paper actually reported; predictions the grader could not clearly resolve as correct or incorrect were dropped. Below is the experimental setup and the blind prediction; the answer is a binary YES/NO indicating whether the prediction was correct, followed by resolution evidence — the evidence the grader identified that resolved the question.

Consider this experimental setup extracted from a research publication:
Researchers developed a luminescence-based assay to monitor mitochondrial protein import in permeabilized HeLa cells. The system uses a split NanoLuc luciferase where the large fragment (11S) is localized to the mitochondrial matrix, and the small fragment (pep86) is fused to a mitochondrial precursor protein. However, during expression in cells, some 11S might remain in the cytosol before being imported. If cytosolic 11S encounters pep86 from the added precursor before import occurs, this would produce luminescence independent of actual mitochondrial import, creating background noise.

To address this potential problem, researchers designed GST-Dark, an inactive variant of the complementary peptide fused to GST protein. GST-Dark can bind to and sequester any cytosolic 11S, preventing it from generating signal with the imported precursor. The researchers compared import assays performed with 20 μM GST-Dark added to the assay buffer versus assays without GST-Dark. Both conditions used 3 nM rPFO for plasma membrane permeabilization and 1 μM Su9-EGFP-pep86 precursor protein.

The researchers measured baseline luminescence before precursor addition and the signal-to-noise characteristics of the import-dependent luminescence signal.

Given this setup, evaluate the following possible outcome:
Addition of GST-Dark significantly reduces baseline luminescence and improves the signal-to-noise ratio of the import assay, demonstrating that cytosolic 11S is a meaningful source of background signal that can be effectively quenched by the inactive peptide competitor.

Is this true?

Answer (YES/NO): YES